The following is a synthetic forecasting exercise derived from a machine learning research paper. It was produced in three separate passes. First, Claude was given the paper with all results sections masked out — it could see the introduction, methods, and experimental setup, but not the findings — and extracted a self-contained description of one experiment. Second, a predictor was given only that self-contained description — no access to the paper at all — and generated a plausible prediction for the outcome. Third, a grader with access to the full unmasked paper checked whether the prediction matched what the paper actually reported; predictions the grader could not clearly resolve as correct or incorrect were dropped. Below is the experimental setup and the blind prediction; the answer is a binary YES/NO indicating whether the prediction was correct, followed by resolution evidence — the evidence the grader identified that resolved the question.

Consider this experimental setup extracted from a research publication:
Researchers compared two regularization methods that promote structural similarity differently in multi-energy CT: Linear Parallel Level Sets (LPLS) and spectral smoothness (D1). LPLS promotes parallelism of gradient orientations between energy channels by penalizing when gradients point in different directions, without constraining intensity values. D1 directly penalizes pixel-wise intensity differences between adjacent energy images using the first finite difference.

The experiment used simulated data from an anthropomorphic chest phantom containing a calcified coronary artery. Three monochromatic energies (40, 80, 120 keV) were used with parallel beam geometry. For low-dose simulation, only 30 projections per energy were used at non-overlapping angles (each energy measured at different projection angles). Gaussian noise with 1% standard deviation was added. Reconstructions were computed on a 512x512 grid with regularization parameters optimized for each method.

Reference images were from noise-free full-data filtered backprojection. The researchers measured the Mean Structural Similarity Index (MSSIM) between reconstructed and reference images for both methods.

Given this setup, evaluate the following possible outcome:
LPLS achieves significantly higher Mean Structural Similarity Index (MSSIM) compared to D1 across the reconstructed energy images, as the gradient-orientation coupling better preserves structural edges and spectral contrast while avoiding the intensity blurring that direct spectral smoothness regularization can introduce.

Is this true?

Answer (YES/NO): YES